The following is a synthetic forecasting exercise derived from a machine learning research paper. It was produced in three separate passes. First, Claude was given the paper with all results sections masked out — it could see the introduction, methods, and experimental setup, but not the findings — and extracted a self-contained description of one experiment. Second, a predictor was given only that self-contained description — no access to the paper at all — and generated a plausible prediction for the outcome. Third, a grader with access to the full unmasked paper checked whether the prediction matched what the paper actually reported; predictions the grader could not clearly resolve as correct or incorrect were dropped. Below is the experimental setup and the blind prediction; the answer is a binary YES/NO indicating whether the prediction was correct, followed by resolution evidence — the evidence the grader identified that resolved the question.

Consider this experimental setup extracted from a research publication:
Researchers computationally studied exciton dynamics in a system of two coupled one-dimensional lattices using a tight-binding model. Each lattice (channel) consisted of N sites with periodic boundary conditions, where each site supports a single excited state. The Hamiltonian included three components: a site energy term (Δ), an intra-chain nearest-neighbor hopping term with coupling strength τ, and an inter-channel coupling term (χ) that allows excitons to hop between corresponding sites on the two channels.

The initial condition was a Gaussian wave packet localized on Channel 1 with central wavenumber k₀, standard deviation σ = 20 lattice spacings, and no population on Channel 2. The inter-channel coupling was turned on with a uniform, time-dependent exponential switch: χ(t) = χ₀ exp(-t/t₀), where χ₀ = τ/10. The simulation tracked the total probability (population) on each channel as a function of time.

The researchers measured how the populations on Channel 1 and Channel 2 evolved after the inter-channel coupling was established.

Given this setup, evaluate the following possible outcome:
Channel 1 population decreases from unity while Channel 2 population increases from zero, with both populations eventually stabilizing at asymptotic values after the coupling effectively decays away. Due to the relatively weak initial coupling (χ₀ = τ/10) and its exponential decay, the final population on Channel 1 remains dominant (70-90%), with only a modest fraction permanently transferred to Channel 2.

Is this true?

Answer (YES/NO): NO